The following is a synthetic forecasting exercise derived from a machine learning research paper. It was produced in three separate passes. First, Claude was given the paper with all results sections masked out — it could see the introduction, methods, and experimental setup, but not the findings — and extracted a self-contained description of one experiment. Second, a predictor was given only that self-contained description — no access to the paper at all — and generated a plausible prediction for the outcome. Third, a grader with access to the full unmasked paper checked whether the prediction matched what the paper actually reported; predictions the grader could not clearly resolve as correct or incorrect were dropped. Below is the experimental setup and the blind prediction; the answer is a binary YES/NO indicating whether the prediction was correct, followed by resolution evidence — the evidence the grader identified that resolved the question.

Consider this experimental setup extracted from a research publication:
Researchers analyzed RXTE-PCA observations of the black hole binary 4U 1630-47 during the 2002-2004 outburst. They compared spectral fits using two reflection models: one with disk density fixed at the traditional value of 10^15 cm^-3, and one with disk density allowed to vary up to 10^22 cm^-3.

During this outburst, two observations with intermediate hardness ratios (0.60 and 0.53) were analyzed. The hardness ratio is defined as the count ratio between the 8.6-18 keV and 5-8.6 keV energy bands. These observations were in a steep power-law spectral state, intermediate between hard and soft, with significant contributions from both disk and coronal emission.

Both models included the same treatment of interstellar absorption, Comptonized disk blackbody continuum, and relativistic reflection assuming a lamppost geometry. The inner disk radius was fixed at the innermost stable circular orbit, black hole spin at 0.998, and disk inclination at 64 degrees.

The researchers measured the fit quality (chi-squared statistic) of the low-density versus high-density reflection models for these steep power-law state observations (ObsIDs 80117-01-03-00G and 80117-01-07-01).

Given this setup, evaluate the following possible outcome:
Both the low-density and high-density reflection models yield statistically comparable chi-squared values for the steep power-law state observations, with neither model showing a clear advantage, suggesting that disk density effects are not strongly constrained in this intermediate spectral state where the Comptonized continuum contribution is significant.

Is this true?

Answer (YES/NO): NO